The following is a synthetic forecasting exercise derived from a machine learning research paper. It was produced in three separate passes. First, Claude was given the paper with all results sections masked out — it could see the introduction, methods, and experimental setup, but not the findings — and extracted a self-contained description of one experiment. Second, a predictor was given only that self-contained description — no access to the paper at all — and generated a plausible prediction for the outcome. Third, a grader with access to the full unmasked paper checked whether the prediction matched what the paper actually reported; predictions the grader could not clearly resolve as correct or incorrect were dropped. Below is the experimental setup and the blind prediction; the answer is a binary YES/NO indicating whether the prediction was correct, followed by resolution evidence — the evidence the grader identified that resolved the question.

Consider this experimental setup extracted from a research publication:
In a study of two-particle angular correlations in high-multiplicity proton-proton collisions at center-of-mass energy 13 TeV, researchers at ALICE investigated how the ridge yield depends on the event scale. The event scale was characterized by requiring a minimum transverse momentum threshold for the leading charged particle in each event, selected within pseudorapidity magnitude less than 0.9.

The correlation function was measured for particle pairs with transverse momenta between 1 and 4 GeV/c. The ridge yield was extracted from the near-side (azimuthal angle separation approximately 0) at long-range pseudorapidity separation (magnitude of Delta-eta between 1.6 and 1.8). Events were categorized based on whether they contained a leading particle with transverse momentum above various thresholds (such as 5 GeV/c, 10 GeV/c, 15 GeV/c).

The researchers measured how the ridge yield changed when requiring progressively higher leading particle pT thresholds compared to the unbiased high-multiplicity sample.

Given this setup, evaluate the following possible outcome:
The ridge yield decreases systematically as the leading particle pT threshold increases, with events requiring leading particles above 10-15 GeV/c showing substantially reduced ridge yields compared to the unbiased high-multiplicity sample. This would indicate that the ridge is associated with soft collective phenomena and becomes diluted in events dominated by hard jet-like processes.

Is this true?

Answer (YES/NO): NO